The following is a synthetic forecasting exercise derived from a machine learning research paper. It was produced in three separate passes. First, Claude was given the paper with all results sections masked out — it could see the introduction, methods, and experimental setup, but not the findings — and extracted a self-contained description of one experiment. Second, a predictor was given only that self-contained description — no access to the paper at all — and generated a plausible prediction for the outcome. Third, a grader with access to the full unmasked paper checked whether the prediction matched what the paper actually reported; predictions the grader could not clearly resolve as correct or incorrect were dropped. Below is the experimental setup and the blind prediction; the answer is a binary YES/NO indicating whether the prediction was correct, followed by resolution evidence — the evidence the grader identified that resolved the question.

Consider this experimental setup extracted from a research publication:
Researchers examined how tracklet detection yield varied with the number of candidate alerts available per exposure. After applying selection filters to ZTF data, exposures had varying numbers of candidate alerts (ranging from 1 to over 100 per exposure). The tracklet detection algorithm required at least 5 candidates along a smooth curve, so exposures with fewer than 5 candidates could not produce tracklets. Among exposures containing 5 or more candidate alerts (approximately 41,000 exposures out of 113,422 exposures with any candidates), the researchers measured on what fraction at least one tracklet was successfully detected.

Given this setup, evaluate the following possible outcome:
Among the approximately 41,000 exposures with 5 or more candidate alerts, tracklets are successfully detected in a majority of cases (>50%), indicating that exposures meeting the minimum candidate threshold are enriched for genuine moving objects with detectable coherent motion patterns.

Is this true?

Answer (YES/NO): NO